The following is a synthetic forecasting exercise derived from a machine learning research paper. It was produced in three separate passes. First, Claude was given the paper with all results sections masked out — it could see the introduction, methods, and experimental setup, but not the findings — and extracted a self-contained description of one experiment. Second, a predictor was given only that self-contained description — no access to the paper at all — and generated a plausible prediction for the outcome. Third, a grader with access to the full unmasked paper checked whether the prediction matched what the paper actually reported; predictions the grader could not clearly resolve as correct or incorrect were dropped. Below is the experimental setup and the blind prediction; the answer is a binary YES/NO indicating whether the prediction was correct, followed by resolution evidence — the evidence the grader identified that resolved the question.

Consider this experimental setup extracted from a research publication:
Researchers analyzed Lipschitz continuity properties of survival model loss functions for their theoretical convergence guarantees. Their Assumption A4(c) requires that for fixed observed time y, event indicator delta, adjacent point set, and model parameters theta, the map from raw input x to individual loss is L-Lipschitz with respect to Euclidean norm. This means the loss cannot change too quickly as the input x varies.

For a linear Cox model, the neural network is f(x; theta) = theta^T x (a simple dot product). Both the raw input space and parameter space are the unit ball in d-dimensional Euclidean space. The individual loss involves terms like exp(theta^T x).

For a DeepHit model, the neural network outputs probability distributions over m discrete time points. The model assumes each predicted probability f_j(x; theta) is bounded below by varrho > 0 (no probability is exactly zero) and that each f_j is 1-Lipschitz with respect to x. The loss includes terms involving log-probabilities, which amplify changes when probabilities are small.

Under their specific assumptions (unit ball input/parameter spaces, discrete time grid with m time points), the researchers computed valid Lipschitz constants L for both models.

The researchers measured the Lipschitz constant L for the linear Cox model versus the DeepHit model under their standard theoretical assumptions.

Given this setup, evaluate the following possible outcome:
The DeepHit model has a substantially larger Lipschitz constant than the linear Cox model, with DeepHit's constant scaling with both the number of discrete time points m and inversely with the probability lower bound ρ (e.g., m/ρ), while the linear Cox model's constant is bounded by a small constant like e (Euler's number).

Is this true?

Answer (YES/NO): NO